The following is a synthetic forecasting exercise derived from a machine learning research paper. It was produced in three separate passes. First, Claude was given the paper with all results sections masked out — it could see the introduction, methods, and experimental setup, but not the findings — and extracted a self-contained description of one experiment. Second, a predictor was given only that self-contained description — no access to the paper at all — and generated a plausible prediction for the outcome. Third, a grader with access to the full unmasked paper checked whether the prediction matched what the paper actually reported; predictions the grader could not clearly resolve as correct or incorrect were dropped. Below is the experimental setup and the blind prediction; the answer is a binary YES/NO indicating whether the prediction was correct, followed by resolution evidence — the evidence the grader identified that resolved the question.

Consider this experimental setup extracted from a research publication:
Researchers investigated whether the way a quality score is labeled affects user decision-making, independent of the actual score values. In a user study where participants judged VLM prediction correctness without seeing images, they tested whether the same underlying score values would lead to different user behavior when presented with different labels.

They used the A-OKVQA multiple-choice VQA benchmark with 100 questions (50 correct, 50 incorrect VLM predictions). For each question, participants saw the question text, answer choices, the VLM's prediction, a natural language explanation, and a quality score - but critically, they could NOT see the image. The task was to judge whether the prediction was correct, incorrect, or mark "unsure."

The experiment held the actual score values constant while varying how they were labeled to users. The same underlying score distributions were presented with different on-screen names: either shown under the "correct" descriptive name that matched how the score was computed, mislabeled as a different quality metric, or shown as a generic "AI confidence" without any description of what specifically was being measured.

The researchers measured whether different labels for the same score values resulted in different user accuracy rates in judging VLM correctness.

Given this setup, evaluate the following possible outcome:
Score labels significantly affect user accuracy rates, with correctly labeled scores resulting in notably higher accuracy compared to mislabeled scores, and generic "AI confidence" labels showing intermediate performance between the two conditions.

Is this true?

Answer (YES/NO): NO